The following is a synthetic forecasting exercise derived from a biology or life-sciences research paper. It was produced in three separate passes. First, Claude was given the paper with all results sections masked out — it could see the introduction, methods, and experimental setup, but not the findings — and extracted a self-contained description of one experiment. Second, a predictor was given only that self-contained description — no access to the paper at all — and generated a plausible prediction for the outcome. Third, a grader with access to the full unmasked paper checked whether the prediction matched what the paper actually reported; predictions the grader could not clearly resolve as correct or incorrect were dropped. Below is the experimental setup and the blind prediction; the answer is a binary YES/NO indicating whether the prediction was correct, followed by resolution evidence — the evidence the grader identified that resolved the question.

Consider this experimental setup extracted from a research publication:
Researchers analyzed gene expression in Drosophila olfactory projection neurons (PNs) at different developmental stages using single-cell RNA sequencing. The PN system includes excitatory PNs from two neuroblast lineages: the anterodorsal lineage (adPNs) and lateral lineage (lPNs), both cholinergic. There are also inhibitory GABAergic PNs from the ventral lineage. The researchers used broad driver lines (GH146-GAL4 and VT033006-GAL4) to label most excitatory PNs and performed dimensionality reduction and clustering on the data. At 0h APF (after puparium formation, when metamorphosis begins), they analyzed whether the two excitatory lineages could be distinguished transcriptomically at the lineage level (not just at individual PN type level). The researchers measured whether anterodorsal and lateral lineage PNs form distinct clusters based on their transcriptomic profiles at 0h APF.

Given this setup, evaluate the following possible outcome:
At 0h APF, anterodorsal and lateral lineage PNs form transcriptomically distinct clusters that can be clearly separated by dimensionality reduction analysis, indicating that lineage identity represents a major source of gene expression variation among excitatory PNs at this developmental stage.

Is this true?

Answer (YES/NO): NO